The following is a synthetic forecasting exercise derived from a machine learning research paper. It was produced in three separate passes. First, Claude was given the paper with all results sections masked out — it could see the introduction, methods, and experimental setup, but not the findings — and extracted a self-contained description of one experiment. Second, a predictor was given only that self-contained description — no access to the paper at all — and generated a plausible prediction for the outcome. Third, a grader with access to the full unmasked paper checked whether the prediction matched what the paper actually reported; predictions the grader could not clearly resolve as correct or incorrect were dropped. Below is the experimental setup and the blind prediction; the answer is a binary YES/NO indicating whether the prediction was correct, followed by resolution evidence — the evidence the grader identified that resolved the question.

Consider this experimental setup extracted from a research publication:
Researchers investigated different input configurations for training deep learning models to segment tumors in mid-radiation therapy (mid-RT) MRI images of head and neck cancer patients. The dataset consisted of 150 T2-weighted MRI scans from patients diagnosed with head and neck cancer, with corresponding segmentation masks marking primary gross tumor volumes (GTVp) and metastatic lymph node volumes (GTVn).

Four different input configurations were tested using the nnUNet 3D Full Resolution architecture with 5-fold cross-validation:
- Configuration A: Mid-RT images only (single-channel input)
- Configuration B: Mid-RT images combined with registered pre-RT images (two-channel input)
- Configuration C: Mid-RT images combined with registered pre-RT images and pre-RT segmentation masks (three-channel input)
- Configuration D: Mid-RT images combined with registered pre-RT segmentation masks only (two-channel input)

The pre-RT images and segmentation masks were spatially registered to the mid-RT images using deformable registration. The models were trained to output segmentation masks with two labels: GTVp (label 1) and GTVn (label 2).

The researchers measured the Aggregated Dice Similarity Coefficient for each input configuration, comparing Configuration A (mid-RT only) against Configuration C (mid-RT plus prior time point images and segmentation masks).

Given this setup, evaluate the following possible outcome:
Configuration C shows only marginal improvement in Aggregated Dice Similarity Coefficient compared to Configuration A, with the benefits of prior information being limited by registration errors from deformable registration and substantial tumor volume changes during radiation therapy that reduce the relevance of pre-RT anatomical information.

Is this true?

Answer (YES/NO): NO